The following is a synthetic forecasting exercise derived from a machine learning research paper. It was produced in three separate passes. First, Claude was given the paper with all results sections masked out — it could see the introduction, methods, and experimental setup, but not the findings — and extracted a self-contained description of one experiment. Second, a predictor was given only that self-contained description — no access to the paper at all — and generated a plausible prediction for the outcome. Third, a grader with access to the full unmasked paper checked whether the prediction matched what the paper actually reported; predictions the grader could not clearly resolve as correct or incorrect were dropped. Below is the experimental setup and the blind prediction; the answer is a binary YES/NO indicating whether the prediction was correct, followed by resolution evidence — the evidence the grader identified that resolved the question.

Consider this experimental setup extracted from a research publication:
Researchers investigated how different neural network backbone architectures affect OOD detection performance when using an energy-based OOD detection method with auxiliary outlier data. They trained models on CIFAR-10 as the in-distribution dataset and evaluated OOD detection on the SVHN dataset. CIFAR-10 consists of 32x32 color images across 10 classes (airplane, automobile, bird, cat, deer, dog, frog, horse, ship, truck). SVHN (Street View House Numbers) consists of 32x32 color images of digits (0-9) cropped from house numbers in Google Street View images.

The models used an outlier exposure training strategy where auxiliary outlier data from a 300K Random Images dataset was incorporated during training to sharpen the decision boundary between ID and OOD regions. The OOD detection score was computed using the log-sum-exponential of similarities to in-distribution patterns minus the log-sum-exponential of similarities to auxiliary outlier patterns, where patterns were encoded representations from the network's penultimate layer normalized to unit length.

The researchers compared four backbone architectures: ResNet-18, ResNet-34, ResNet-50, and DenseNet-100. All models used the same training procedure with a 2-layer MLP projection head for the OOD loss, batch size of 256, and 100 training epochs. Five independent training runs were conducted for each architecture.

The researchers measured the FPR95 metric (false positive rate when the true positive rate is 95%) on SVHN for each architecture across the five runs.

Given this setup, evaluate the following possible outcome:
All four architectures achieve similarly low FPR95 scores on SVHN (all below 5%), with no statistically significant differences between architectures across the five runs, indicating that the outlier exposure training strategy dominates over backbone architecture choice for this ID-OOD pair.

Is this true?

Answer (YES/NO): NO